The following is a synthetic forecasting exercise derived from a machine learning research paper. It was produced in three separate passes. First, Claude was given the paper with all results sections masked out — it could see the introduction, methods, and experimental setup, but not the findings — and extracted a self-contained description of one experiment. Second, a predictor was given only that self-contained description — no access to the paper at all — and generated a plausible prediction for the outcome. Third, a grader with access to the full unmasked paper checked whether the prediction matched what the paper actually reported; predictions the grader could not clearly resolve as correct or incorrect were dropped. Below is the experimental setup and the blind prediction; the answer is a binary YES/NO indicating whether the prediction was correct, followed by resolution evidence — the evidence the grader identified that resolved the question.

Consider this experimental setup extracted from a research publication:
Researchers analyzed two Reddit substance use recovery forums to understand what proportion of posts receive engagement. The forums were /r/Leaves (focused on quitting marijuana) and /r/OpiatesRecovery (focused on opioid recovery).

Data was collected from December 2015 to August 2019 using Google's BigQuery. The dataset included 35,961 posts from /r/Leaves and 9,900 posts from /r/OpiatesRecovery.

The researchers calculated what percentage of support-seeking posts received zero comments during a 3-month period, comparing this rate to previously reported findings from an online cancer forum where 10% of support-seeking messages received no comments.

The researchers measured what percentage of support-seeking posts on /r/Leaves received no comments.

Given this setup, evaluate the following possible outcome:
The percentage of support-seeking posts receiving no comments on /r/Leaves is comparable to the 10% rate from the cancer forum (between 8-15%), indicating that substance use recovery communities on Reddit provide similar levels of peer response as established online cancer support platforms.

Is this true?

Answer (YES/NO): YES